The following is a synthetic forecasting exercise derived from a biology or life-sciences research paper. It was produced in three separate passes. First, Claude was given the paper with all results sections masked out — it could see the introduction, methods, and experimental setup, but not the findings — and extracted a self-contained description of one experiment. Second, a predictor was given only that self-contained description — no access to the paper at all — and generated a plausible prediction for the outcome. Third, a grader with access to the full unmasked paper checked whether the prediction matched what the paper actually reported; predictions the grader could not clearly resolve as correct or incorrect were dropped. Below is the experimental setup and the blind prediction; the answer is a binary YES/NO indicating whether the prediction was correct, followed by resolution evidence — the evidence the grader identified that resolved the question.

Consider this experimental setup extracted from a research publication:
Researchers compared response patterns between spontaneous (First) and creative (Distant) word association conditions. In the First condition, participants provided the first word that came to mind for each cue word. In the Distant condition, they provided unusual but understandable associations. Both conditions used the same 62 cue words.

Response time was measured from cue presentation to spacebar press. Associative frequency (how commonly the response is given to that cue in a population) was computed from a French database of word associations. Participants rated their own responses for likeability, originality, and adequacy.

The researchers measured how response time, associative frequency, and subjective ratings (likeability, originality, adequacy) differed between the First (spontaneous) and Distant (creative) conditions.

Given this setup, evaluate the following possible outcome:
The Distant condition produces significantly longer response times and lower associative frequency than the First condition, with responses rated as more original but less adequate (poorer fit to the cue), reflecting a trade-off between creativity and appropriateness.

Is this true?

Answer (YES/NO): NO